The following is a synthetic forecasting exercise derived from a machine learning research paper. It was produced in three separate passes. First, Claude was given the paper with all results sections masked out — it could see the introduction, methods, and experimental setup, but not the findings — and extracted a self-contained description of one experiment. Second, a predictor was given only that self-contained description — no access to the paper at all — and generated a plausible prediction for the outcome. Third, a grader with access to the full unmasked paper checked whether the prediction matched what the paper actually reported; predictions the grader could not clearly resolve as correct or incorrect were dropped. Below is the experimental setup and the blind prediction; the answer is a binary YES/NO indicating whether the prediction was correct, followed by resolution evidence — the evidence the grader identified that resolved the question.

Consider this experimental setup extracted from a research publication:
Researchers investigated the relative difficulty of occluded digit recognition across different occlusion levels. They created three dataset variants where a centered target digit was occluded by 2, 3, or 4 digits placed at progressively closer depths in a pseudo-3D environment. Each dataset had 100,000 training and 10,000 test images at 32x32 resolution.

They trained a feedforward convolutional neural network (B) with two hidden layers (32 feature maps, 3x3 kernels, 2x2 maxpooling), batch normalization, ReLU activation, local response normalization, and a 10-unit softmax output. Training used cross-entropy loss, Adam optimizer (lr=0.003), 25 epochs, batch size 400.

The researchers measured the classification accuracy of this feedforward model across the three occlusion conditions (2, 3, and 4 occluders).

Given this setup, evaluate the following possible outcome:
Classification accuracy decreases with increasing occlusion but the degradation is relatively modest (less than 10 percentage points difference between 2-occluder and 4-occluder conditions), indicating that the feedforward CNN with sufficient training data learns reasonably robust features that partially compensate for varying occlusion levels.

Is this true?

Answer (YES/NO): NO